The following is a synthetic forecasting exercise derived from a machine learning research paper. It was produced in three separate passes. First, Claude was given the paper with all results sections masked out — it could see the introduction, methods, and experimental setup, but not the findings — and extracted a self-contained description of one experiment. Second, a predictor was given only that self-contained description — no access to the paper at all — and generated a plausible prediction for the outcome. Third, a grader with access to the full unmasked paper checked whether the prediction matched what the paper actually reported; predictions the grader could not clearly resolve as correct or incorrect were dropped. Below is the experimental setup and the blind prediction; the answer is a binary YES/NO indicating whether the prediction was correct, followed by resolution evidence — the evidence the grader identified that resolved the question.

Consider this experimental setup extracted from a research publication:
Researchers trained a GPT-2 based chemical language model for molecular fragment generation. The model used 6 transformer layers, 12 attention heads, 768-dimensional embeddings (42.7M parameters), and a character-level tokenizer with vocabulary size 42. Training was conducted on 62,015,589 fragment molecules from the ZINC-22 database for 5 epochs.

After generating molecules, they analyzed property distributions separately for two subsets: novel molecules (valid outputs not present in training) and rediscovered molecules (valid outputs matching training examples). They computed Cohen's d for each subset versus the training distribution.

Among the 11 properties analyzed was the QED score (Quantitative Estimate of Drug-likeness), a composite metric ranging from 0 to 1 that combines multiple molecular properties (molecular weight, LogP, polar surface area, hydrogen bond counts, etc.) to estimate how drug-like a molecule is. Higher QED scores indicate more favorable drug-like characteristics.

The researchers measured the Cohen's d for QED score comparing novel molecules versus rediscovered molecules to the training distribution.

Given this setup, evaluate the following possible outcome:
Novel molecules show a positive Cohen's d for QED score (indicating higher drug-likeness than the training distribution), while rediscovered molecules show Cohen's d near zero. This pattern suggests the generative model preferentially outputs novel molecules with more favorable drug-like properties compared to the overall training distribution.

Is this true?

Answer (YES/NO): NO